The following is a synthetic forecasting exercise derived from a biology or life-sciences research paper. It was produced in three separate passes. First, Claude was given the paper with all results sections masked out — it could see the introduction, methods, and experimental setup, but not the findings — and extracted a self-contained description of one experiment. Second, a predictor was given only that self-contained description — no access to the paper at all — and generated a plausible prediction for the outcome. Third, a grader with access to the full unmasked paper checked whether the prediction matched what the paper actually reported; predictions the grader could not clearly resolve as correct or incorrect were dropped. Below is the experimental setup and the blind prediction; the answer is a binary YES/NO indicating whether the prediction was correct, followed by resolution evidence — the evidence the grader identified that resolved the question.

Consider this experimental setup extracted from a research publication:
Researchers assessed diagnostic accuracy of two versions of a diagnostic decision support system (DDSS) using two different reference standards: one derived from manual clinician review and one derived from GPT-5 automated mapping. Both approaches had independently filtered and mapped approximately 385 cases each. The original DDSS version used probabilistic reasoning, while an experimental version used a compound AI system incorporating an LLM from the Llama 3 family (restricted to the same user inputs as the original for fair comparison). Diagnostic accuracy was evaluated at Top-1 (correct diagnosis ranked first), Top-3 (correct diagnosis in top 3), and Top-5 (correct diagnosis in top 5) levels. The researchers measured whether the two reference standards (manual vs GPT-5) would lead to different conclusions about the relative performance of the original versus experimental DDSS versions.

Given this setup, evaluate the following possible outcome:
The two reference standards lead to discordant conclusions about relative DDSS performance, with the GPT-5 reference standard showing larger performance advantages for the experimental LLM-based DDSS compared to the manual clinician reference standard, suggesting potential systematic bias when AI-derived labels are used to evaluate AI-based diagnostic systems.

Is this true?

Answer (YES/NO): NO